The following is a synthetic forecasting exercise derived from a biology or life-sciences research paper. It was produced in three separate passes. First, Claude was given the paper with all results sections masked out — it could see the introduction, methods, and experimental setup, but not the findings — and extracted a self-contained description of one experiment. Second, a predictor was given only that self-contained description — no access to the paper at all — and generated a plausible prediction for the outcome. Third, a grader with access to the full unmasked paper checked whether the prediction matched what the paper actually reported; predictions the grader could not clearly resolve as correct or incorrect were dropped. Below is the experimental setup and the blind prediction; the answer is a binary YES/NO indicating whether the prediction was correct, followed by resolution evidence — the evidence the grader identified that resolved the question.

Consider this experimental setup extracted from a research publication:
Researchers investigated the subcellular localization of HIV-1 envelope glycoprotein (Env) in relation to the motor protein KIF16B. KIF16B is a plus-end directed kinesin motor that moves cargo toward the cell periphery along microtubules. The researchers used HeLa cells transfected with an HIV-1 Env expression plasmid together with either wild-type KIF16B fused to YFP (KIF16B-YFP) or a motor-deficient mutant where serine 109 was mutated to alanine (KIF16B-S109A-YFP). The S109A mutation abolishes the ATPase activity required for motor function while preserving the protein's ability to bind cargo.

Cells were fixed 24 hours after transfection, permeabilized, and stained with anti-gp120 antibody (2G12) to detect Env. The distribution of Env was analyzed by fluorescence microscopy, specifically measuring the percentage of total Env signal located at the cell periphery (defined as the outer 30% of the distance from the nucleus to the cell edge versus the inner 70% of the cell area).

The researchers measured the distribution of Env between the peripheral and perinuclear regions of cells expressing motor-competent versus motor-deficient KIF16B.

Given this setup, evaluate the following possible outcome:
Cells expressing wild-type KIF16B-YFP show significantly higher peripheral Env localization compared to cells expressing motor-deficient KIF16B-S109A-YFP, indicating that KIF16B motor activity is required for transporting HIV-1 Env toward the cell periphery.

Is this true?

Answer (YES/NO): YES